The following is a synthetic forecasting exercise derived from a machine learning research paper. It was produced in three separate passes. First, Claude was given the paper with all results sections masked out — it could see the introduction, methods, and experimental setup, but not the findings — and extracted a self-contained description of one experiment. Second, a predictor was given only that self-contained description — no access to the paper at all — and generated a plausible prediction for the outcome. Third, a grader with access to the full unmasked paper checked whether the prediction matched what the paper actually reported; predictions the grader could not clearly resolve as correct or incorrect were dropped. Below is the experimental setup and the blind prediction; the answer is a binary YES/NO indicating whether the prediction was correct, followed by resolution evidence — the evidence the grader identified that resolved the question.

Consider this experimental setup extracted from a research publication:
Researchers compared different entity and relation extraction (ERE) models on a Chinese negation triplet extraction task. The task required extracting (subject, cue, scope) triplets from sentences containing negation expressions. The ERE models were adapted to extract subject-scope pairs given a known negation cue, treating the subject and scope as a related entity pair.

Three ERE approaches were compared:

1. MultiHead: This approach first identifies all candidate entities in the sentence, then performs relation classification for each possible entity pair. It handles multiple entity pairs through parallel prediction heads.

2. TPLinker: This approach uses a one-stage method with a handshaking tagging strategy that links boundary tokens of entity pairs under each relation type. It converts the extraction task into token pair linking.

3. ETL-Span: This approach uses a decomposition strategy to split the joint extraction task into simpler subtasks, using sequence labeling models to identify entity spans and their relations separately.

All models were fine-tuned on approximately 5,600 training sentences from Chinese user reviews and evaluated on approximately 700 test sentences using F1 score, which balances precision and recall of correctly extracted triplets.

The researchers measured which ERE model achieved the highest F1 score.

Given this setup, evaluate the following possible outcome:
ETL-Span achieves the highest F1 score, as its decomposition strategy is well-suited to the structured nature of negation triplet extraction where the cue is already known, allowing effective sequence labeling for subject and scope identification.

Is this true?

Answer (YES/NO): YES